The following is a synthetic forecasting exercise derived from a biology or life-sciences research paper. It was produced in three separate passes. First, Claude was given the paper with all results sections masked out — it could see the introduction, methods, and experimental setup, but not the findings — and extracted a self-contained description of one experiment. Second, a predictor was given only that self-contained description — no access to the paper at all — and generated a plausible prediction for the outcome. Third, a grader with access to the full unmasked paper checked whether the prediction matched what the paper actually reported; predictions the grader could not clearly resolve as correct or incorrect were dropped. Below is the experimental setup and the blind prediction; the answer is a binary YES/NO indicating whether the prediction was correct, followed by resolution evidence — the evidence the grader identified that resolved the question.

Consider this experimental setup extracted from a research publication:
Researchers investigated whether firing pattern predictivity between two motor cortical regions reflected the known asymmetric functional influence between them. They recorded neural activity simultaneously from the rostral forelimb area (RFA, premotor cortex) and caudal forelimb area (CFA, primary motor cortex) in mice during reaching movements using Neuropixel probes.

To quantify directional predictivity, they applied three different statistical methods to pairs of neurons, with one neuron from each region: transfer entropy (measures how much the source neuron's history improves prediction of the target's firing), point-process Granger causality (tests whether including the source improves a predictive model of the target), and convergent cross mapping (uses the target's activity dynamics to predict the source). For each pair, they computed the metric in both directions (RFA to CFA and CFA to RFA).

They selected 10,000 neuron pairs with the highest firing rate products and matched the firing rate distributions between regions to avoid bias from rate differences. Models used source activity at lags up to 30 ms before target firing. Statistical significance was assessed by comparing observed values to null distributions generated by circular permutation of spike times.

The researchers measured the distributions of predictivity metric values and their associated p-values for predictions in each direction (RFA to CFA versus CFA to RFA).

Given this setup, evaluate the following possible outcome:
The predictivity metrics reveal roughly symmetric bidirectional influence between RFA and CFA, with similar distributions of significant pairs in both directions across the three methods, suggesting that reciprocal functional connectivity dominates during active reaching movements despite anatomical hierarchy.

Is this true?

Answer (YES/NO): YES